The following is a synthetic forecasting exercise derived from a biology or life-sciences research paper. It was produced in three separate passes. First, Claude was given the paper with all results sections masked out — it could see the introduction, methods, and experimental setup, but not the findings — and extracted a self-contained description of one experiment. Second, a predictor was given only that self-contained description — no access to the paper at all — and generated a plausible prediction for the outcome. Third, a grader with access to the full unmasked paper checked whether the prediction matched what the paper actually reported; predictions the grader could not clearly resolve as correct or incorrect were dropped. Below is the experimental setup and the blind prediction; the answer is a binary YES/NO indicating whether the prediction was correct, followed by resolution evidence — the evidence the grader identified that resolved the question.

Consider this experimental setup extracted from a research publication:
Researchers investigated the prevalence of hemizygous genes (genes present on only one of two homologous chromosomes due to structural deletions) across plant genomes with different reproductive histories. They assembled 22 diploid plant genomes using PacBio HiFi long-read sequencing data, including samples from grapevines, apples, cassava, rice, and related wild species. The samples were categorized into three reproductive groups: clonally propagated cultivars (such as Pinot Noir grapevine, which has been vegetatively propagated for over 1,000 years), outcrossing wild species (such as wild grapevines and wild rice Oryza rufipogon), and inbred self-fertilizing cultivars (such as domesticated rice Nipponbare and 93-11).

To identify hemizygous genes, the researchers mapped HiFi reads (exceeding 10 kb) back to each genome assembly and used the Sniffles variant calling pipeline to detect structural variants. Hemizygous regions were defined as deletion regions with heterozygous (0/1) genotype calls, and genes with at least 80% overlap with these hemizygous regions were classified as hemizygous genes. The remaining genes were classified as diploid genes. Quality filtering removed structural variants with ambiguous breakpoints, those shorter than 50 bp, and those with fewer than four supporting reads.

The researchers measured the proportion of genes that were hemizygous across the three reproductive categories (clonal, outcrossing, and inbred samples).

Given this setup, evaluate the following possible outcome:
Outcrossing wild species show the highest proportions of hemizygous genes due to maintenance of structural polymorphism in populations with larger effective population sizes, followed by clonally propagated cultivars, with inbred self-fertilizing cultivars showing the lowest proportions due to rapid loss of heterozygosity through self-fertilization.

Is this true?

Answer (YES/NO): NO